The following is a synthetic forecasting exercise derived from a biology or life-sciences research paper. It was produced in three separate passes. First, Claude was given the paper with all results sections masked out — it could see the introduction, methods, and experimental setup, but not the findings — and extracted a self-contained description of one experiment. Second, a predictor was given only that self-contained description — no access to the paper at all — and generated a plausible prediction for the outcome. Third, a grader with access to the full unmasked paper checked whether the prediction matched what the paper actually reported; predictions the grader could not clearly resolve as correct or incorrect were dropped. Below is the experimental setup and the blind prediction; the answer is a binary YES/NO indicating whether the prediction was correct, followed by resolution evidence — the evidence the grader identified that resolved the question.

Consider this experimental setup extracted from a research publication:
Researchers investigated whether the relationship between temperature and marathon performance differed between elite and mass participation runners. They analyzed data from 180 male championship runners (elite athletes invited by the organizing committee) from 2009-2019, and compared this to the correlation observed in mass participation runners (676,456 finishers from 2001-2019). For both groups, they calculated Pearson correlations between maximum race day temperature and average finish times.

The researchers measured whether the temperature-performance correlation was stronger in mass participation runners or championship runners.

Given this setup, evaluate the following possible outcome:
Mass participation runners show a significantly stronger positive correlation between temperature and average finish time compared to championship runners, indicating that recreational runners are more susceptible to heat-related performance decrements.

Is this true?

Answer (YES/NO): NO